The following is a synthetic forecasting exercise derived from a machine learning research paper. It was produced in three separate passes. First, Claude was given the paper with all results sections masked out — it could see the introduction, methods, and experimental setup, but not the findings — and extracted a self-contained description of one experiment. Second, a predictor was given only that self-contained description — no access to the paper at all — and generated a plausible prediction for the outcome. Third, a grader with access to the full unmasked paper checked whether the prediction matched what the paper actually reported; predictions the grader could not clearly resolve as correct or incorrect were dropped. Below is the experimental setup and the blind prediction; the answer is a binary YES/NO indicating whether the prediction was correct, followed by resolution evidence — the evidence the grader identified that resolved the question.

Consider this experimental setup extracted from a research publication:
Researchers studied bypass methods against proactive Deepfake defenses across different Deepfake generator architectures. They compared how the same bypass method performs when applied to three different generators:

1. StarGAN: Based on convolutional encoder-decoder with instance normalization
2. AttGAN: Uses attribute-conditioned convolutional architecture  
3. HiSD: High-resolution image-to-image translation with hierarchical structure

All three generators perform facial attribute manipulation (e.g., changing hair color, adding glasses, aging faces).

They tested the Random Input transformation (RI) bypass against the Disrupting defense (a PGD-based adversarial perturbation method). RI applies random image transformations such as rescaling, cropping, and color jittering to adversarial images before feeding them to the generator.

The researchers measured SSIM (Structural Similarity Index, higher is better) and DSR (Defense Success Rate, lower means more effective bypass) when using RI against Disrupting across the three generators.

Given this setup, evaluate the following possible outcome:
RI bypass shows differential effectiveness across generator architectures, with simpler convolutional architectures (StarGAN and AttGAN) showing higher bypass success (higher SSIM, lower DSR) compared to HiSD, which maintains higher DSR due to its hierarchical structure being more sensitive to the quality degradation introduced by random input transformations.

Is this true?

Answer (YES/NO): NO